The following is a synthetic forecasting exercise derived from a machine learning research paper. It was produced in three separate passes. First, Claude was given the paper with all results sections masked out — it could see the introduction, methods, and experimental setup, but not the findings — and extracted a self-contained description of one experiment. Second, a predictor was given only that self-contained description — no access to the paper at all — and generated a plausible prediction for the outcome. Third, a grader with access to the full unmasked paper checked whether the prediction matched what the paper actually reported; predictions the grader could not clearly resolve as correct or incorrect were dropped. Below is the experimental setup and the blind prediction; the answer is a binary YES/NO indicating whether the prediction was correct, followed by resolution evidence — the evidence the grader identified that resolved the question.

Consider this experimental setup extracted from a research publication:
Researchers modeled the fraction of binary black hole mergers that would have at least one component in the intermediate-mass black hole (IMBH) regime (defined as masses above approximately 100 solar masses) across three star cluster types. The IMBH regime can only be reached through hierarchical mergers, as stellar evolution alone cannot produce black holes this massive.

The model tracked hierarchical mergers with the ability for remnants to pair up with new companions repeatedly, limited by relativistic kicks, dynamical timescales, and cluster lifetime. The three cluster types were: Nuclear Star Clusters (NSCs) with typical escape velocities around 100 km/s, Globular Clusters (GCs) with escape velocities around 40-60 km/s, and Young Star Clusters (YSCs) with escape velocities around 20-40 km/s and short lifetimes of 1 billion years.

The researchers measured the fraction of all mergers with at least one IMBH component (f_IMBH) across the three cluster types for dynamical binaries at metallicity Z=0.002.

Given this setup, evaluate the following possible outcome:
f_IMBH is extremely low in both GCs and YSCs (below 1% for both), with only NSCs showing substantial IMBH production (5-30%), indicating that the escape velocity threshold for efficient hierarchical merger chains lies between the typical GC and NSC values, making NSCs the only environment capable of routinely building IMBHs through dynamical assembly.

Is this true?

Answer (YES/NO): NO